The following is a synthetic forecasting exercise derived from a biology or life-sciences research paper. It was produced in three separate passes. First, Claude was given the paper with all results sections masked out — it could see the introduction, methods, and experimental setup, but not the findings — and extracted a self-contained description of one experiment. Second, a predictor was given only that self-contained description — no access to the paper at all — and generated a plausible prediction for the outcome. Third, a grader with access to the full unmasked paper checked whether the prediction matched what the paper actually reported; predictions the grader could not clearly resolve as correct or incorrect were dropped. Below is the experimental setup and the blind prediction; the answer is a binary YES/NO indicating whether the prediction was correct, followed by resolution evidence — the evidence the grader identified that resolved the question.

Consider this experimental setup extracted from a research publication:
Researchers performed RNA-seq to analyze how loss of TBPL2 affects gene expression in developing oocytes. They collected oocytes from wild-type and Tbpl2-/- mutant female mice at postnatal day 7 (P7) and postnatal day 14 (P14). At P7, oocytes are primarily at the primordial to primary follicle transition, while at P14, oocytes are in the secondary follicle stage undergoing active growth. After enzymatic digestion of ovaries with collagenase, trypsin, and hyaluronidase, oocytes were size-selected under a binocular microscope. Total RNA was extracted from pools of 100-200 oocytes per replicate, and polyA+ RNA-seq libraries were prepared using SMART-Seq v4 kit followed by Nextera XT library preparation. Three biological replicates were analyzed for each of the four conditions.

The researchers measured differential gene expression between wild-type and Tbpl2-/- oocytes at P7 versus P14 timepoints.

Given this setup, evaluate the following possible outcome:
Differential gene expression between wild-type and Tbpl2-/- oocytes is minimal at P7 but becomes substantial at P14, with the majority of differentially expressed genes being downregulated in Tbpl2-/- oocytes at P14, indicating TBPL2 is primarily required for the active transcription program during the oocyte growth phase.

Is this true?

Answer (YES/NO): NO